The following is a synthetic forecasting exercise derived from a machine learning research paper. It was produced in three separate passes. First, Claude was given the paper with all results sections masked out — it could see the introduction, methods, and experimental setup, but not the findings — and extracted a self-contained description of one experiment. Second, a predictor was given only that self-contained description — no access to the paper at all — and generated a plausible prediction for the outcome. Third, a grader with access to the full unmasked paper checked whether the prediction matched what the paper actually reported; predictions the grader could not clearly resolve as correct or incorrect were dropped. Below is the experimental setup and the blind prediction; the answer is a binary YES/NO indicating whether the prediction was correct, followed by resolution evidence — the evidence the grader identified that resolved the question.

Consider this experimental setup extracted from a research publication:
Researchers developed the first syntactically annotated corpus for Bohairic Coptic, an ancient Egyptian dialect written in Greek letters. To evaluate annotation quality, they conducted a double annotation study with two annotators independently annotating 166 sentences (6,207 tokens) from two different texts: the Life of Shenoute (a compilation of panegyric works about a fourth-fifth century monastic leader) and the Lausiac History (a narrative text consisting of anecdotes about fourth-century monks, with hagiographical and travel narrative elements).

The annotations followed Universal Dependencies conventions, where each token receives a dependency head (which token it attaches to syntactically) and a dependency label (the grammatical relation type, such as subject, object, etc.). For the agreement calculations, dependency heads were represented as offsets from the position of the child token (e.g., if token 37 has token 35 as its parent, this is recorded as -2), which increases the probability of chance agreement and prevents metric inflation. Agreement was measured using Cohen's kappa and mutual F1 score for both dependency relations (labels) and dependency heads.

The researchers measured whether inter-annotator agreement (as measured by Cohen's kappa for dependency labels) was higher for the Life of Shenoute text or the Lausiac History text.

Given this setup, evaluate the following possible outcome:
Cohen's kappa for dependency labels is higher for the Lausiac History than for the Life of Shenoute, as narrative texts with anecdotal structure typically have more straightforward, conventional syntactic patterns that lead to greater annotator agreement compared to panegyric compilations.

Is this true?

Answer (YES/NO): YES